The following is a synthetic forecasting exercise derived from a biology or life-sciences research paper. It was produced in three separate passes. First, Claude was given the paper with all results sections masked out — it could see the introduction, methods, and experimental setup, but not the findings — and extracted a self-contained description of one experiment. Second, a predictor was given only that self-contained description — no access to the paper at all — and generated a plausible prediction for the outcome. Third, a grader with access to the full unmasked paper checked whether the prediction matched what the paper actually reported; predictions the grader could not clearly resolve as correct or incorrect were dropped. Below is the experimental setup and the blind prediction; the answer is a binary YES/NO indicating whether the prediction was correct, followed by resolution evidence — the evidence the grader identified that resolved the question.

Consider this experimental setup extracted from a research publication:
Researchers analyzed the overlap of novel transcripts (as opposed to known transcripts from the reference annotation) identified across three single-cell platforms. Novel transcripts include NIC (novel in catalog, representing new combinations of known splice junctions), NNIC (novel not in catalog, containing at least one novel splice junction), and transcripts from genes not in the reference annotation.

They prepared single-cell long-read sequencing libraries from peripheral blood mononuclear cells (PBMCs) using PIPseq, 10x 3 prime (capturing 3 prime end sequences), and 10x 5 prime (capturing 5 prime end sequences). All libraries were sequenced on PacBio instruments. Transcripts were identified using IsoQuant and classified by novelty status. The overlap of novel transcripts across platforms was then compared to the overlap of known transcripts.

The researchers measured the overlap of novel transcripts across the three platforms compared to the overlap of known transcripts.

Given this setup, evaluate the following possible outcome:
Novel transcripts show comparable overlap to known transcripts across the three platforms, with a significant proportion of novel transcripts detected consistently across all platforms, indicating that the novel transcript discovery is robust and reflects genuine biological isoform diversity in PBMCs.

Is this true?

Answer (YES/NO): NO